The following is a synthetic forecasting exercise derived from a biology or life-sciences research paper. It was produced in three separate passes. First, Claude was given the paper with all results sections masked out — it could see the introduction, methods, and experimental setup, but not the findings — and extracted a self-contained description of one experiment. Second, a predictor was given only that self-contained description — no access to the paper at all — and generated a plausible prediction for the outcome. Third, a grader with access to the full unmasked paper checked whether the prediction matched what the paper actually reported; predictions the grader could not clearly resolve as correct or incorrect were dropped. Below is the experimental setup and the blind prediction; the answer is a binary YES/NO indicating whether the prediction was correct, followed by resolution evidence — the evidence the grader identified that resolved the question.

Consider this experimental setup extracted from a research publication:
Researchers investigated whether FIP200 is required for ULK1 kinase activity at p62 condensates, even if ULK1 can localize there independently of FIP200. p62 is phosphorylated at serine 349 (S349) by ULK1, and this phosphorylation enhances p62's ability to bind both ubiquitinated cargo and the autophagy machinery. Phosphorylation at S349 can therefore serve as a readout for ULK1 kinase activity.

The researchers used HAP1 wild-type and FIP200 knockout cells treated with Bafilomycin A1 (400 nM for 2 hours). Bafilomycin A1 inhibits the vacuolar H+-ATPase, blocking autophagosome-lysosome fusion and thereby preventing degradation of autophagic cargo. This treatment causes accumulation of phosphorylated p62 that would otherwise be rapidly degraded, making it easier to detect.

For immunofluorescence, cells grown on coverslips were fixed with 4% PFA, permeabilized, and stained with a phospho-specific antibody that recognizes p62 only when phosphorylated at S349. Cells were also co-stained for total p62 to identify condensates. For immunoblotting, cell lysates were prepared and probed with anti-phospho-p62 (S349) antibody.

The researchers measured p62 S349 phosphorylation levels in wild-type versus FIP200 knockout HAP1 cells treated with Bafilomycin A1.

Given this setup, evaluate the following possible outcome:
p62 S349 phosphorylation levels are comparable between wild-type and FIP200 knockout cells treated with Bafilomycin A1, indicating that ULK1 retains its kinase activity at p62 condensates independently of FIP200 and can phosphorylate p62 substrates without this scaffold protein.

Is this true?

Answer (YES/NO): NO